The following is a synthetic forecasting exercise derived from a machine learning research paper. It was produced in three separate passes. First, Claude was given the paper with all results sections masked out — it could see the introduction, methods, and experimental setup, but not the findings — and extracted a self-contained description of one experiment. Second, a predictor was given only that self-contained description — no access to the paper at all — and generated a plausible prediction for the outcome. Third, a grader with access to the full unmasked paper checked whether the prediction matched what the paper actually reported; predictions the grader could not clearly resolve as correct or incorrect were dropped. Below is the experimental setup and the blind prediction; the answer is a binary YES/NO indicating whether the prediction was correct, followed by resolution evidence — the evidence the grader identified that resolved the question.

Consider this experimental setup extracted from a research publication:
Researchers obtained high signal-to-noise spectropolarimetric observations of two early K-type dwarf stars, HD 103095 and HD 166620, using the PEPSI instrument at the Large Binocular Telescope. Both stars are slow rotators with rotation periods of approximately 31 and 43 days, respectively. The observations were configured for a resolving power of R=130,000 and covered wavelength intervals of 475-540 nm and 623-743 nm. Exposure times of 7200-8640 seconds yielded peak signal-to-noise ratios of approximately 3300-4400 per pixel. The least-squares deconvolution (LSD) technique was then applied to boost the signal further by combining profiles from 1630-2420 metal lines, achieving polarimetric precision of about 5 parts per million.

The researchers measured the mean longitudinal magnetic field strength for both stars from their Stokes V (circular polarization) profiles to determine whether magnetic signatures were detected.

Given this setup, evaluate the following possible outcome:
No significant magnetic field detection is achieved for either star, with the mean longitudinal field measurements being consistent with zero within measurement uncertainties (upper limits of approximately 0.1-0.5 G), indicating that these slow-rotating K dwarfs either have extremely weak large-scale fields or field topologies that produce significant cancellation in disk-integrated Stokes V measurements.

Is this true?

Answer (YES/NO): NO